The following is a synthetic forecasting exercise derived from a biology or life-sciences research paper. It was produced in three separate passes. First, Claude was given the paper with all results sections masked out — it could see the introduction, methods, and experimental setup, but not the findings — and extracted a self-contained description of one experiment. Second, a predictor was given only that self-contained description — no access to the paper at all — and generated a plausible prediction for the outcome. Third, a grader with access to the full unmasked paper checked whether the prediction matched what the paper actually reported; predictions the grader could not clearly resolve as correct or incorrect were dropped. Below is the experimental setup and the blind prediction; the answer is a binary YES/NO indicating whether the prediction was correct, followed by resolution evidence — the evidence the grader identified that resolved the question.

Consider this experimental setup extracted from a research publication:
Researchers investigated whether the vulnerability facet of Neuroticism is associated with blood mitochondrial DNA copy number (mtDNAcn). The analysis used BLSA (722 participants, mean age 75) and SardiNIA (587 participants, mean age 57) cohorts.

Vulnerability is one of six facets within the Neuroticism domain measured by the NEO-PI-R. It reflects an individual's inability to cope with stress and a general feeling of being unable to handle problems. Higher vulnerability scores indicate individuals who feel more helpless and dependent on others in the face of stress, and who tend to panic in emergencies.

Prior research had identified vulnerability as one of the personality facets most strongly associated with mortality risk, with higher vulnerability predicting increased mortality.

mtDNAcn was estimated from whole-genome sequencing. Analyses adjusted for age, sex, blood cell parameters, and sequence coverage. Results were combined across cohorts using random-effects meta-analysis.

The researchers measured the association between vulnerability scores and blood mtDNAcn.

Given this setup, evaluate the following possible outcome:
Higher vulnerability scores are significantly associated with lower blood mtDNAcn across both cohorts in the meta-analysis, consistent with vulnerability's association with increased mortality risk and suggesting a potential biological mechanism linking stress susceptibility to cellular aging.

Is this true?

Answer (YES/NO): YES